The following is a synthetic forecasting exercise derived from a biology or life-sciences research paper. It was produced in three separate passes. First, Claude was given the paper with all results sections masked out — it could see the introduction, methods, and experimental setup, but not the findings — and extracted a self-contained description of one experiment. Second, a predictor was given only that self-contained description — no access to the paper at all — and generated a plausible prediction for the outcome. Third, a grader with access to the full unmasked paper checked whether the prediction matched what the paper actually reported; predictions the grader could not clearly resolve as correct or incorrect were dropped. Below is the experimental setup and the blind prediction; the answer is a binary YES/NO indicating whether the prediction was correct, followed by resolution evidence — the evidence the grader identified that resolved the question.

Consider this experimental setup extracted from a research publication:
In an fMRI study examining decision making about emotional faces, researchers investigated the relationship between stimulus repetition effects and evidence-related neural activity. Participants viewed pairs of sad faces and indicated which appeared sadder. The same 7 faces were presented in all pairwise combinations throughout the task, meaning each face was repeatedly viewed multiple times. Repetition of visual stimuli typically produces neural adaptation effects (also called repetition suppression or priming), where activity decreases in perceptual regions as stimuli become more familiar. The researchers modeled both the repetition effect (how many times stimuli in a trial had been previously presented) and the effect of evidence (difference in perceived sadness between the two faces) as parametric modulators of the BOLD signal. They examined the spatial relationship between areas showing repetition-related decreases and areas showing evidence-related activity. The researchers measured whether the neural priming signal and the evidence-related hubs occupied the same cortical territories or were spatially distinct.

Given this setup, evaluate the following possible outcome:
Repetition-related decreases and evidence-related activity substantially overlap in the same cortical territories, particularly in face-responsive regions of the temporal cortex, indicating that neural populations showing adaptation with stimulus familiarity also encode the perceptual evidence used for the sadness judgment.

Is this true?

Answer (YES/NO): NO